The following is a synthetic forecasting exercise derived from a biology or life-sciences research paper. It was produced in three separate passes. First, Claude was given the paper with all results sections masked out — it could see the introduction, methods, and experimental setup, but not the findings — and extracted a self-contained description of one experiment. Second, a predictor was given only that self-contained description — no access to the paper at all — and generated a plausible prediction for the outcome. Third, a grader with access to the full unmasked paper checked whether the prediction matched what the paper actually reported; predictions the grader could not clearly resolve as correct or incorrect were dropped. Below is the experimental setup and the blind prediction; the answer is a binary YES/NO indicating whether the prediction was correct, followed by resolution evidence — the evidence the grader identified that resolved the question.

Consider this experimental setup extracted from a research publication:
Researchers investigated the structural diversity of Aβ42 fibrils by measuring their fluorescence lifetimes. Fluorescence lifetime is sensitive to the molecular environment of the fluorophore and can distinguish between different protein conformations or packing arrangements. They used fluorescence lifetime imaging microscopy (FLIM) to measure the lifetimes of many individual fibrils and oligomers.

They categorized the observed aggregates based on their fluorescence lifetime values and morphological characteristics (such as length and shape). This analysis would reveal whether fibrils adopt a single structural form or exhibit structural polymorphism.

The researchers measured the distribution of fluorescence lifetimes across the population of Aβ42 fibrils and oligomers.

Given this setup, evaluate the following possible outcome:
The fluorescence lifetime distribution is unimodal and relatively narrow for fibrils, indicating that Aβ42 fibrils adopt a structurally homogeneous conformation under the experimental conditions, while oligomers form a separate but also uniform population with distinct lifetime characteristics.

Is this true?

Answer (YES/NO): NO